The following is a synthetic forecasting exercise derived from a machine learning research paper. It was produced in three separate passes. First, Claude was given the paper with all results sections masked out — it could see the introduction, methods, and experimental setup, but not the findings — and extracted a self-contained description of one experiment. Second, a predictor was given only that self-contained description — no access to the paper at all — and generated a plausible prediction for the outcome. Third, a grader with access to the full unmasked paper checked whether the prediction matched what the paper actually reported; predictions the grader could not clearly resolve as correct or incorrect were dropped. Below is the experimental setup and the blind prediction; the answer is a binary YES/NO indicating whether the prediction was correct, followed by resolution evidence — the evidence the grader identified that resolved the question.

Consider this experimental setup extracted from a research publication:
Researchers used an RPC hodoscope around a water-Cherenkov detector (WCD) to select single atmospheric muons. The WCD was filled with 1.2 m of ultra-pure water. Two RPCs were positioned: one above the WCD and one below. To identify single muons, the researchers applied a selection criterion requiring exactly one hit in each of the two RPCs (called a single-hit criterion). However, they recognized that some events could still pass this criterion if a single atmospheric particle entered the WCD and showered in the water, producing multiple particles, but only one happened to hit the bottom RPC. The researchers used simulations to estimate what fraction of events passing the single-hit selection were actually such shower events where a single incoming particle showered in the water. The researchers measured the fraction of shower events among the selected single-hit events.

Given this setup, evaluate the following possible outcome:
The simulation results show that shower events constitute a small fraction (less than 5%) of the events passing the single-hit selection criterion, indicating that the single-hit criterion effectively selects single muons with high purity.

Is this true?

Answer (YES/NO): YES